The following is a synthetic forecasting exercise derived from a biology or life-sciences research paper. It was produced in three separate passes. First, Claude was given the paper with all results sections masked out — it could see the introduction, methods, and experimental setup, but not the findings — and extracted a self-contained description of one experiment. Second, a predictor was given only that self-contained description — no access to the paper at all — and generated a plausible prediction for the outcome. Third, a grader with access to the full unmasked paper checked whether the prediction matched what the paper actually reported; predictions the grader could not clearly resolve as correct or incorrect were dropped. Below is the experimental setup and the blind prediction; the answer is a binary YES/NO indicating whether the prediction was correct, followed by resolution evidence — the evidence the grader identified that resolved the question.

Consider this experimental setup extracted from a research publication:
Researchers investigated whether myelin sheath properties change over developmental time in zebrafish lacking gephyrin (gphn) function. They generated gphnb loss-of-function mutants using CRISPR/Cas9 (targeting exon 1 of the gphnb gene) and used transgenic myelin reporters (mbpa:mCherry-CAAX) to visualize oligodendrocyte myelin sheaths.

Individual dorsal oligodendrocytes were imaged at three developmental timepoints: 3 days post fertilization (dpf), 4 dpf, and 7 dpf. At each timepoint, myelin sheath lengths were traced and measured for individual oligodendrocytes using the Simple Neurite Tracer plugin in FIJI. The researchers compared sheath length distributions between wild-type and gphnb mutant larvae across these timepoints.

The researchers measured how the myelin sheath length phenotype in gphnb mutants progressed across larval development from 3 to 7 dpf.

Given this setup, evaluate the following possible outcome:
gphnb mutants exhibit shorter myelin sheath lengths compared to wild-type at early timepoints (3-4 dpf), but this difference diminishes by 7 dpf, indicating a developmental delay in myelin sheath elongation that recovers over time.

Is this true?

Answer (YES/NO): NO